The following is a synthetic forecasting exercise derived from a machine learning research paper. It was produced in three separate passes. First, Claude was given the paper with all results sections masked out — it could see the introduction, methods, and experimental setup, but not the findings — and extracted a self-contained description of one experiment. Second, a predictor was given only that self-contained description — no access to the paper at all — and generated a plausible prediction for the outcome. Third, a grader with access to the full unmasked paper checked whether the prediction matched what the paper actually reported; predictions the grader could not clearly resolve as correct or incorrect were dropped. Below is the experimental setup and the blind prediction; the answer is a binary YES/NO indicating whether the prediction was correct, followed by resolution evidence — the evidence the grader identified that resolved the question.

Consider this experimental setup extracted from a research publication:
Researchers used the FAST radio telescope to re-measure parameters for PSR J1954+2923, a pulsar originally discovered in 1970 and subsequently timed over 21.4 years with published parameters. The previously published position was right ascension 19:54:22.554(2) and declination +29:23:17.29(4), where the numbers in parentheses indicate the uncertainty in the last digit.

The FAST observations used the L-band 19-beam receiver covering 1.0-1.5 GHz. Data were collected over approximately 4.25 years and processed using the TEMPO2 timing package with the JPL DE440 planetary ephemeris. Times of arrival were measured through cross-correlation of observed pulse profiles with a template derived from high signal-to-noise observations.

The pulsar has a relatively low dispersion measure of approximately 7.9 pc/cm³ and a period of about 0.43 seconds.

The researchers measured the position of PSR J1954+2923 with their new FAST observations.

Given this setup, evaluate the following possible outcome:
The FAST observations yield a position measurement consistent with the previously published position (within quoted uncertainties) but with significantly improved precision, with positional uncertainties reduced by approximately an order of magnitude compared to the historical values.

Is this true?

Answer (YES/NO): NO